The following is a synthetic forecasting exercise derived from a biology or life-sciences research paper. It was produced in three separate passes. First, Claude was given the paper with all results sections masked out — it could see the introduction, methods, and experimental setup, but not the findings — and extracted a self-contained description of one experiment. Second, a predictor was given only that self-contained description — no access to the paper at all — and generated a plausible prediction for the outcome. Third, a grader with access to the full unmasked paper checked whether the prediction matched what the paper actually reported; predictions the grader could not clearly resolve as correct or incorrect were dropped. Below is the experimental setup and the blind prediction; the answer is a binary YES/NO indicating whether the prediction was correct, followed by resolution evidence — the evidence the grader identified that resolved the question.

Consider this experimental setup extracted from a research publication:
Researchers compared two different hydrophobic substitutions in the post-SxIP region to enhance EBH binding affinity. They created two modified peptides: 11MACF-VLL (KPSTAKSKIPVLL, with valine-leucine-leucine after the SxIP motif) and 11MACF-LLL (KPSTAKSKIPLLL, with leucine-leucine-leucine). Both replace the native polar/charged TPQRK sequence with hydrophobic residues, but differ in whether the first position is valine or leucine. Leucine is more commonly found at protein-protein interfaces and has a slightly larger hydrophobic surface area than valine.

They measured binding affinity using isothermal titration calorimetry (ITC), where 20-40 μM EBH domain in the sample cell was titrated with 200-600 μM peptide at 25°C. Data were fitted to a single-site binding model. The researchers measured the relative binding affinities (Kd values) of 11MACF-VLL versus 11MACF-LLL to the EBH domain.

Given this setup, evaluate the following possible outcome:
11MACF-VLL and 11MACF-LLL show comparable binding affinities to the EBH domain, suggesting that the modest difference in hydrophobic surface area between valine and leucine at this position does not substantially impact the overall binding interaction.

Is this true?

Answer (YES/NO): NO